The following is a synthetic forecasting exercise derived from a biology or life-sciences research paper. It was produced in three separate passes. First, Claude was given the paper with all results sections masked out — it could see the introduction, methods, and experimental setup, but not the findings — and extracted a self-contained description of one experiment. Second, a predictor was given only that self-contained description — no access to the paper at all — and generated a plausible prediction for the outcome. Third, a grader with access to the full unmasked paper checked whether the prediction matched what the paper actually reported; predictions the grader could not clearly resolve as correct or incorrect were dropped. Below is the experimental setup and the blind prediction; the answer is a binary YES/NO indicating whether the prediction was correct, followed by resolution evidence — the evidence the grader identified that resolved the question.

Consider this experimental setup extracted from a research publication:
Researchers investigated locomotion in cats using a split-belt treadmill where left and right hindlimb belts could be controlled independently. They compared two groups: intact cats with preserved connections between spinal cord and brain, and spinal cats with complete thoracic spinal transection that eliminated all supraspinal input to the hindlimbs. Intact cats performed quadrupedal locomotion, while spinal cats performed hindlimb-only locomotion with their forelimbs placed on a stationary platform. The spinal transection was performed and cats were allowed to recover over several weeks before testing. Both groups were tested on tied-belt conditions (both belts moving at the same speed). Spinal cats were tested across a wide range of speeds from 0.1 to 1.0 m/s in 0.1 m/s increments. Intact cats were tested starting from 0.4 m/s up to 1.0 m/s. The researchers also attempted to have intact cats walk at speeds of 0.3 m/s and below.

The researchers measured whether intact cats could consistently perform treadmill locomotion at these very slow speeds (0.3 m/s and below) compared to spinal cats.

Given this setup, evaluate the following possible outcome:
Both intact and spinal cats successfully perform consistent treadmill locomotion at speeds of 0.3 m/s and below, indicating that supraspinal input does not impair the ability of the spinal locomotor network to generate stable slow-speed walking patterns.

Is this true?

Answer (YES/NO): NO